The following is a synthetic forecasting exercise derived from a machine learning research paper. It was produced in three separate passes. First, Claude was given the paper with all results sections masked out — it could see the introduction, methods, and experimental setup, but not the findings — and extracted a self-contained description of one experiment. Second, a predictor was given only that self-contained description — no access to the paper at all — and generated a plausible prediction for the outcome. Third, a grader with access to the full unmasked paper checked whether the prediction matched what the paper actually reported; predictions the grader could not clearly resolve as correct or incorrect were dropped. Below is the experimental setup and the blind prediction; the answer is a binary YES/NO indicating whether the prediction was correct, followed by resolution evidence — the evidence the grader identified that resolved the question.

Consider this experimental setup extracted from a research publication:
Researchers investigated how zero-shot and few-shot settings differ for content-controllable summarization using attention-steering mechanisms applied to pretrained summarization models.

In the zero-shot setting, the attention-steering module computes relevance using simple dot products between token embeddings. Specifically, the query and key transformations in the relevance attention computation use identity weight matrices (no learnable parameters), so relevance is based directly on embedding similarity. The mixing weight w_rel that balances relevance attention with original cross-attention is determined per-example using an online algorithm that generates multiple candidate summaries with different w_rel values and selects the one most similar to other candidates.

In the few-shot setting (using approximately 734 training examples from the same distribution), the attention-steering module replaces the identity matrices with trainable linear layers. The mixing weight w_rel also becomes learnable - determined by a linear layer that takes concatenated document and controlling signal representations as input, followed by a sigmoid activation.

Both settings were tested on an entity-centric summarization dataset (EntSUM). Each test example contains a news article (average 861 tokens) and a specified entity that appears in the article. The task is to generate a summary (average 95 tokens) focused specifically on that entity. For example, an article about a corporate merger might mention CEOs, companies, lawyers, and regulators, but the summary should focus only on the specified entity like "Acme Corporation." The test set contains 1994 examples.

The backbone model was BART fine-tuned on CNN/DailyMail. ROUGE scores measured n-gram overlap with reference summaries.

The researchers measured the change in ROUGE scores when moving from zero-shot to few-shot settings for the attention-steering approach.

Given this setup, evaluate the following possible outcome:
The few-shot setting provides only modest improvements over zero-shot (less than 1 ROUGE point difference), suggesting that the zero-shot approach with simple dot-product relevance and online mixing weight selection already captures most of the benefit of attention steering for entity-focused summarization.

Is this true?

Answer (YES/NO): NO